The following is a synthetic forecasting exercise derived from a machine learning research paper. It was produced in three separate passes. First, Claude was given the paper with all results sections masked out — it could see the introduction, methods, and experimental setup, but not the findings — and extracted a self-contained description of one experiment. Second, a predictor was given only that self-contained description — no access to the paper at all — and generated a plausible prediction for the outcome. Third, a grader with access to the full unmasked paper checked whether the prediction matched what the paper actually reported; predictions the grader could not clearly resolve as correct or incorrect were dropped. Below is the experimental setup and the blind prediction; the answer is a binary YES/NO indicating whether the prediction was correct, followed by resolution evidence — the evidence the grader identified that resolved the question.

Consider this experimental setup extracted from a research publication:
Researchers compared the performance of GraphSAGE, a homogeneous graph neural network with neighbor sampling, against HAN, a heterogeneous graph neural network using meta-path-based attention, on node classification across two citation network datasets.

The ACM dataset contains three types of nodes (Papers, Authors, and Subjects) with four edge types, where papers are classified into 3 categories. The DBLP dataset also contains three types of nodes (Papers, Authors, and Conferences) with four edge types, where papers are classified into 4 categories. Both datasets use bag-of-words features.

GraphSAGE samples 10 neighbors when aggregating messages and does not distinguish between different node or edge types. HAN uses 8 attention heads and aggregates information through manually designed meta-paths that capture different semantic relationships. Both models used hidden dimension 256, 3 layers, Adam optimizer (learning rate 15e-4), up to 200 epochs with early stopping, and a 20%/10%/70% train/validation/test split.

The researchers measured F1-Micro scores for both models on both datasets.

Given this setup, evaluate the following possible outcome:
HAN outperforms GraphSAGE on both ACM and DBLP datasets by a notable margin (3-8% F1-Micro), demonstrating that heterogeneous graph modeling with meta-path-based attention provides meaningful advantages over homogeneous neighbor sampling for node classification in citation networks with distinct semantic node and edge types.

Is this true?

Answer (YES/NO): NO